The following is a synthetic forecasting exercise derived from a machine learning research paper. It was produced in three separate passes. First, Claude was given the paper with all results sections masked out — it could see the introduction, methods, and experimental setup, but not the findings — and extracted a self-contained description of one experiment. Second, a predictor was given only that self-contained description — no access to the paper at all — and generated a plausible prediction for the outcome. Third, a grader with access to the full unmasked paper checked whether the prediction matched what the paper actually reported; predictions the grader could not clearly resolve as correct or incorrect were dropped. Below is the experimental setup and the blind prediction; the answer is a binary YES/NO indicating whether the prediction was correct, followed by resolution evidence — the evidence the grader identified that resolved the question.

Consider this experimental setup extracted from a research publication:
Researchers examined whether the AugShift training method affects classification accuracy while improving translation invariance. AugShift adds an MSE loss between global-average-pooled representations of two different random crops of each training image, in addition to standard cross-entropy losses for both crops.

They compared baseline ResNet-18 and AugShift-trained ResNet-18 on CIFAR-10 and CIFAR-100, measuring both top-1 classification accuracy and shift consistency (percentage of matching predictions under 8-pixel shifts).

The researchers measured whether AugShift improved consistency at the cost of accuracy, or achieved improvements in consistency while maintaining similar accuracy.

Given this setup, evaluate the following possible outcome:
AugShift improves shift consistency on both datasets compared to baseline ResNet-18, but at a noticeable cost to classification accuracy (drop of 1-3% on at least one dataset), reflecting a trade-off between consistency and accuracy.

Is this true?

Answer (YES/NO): NO